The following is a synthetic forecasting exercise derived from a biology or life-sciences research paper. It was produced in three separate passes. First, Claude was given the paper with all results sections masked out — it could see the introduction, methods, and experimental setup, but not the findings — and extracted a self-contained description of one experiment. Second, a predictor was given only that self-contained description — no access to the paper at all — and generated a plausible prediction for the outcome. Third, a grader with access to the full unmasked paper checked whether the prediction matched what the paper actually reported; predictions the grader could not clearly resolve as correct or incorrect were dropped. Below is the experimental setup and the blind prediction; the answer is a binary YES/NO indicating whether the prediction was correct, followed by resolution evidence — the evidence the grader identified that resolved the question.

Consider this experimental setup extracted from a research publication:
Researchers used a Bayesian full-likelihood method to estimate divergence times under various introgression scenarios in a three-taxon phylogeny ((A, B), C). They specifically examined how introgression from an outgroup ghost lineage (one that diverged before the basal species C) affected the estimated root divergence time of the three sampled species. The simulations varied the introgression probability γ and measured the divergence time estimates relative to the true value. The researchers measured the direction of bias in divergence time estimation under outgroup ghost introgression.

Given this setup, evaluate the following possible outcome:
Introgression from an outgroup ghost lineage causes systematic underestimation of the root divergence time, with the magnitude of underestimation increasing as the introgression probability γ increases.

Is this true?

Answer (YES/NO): NO